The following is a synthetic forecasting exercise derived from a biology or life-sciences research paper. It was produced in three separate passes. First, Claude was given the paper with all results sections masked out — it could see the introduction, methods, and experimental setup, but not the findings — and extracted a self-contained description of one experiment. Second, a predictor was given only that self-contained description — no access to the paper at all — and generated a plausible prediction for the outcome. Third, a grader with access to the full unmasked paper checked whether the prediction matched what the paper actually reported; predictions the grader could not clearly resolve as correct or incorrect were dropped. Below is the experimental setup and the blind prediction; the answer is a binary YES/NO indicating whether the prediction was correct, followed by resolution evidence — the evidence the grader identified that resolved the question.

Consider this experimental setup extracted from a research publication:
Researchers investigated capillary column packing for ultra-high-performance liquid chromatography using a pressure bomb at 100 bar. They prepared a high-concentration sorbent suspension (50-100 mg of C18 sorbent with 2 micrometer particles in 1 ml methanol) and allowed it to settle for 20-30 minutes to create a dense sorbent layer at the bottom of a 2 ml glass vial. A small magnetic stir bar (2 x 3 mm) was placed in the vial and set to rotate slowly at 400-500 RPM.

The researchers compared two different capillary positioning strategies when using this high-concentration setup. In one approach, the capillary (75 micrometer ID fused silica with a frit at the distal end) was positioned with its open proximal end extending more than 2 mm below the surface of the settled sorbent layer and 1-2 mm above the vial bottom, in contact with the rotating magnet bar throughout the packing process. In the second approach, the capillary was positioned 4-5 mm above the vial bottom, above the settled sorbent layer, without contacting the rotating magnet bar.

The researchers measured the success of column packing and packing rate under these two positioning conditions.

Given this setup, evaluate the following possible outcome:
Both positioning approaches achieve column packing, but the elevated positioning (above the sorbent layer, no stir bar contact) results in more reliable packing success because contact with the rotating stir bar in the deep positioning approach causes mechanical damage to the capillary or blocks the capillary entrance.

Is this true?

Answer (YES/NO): NO